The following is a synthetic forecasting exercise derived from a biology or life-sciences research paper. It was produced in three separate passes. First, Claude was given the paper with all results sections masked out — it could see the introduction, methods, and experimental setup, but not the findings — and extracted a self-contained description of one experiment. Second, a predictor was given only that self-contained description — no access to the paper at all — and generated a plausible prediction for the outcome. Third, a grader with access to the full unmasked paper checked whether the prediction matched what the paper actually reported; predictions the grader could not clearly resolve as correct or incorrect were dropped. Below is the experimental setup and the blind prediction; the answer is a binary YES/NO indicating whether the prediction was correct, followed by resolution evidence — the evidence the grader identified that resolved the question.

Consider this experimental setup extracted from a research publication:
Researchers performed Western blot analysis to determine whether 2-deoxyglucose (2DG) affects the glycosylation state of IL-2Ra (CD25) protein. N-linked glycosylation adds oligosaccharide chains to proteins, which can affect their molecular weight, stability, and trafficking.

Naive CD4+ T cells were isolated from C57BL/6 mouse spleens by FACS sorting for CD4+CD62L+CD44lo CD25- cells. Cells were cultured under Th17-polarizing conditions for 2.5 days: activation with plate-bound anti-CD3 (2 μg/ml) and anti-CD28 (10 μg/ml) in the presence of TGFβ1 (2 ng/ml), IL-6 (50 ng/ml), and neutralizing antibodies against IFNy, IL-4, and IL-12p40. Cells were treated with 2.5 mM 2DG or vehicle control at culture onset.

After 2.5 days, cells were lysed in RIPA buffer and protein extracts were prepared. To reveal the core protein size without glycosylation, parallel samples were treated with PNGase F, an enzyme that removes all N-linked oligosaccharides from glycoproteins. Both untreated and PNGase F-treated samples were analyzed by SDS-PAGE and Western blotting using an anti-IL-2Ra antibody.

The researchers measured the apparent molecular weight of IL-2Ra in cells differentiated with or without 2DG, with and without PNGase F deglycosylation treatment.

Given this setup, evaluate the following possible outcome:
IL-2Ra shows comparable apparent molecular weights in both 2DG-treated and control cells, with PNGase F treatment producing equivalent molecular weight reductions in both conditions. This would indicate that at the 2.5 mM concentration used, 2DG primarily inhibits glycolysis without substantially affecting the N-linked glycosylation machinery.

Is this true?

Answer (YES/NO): NO